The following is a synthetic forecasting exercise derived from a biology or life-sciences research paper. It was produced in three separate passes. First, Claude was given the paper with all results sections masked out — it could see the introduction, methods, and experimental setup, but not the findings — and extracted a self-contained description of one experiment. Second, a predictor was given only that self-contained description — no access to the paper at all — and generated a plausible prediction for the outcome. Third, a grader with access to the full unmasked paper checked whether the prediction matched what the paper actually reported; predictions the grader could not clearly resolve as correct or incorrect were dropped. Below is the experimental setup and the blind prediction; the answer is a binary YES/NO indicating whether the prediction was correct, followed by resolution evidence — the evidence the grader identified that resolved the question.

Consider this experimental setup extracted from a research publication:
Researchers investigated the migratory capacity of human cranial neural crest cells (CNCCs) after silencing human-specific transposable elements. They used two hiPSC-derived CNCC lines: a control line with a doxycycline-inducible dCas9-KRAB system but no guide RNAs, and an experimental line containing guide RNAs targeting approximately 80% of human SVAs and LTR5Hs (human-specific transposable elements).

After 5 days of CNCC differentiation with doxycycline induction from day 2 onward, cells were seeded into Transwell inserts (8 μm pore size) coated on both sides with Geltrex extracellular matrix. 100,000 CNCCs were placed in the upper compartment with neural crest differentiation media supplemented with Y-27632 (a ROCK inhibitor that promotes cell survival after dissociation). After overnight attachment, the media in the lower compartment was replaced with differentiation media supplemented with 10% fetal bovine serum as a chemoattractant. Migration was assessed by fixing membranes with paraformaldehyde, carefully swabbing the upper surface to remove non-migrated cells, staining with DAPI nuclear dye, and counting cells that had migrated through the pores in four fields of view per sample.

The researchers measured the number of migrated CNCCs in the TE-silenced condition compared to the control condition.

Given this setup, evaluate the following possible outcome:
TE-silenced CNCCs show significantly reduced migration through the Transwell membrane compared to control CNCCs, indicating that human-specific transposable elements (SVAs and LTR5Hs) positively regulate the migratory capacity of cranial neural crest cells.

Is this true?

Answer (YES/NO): YES